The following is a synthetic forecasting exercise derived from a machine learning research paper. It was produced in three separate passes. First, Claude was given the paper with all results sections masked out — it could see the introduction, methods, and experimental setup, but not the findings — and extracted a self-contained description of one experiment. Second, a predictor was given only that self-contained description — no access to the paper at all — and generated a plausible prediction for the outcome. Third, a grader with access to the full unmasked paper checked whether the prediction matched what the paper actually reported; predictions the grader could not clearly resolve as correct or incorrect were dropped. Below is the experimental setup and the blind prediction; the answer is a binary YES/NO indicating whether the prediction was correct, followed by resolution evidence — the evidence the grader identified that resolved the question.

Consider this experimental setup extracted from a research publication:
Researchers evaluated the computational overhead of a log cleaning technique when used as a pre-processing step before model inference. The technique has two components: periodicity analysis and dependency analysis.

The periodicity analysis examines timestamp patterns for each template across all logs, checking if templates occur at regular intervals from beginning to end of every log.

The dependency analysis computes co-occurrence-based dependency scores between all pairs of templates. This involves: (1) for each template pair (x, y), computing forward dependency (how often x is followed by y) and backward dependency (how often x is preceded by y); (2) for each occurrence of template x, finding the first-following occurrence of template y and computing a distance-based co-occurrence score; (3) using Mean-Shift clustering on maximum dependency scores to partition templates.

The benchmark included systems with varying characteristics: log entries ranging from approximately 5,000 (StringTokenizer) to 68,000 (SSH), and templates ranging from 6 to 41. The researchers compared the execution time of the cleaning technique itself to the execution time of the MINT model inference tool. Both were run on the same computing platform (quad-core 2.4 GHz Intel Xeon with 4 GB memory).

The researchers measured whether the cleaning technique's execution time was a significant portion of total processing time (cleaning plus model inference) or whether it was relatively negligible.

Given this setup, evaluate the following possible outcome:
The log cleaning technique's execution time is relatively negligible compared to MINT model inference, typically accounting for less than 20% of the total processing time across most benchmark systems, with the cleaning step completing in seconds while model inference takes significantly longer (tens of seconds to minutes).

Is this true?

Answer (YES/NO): YES